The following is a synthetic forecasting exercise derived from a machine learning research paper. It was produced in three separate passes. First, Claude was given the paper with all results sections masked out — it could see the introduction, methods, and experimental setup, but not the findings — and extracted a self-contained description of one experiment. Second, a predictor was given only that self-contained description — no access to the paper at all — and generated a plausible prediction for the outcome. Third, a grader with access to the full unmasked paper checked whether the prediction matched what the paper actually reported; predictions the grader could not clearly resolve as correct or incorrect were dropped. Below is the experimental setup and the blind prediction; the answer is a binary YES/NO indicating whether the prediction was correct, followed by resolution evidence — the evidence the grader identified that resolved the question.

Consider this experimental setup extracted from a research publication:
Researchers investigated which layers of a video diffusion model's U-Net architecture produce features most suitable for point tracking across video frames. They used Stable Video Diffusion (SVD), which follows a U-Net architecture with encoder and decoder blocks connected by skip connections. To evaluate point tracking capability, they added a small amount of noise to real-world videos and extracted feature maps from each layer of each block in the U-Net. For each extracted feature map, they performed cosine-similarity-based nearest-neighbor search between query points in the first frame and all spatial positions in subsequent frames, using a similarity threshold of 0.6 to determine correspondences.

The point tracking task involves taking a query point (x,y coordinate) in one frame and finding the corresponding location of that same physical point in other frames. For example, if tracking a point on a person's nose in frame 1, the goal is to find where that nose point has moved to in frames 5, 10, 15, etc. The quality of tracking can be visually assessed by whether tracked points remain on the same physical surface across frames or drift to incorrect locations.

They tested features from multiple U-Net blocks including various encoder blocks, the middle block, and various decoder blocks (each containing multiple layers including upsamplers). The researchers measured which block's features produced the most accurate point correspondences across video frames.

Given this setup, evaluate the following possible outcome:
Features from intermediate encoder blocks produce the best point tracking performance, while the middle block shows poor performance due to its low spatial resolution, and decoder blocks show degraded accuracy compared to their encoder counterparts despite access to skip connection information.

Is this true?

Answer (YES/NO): NO